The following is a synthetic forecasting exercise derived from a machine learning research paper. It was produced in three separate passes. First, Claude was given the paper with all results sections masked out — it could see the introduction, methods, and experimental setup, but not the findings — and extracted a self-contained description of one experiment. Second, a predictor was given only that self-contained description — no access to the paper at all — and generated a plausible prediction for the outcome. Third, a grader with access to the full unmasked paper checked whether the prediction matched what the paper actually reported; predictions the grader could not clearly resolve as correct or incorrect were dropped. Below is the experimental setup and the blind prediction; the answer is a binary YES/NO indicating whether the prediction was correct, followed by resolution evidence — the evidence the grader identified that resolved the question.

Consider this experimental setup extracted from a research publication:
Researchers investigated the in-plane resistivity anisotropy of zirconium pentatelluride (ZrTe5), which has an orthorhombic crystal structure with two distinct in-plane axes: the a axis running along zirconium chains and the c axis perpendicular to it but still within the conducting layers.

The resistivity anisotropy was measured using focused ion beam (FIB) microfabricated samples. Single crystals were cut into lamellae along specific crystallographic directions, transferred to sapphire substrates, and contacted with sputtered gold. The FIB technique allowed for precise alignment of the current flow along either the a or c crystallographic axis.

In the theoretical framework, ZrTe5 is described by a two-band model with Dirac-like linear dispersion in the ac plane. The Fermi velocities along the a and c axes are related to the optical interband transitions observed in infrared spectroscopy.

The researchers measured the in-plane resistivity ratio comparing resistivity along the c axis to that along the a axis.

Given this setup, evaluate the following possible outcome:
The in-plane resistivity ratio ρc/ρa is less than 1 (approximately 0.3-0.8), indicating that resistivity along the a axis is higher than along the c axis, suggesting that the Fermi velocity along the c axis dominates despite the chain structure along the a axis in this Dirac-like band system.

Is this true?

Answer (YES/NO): NO